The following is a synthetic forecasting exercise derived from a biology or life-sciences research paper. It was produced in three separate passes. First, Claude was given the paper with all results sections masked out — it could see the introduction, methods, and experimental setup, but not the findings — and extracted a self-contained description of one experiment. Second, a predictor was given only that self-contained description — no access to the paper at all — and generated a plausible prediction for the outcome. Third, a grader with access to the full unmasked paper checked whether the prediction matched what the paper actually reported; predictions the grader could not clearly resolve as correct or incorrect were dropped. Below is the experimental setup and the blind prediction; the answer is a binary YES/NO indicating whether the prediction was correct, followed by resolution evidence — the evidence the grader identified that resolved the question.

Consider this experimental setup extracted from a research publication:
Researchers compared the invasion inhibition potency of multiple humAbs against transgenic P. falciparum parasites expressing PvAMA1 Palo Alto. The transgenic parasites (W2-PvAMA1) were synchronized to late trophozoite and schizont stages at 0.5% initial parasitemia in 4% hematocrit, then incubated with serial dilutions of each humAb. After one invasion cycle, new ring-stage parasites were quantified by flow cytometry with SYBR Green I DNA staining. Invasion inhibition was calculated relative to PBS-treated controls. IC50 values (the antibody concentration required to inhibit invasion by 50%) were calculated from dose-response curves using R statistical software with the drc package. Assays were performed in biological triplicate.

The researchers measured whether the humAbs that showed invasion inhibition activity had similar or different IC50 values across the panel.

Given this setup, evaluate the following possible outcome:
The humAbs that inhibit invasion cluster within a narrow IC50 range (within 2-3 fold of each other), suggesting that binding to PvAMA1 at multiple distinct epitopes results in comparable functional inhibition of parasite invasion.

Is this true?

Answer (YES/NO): NO